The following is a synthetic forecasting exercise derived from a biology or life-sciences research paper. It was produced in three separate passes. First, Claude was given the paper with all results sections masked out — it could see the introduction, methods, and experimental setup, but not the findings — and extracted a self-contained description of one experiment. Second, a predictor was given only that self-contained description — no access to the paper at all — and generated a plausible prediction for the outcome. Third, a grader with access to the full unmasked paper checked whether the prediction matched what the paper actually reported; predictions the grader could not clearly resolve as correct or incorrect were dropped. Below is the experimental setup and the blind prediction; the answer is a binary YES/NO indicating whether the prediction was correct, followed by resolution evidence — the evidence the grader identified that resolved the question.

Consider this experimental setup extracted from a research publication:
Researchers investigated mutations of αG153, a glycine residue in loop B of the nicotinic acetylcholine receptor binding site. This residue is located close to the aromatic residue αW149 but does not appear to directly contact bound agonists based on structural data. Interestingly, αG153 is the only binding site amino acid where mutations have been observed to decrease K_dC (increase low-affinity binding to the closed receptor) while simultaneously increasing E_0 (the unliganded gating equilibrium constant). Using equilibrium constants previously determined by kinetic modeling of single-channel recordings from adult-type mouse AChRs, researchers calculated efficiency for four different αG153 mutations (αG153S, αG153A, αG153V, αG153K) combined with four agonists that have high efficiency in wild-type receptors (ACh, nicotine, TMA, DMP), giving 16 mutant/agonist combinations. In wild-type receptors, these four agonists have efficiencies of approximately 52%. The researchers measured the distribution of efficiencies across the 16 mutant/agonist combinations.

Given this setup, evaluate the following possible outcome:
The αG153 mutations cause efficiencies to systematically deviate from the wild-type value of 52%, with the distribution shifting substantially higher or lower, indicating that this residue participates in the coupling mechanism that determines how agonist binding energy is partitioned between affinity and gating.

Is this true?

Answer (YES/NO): YES